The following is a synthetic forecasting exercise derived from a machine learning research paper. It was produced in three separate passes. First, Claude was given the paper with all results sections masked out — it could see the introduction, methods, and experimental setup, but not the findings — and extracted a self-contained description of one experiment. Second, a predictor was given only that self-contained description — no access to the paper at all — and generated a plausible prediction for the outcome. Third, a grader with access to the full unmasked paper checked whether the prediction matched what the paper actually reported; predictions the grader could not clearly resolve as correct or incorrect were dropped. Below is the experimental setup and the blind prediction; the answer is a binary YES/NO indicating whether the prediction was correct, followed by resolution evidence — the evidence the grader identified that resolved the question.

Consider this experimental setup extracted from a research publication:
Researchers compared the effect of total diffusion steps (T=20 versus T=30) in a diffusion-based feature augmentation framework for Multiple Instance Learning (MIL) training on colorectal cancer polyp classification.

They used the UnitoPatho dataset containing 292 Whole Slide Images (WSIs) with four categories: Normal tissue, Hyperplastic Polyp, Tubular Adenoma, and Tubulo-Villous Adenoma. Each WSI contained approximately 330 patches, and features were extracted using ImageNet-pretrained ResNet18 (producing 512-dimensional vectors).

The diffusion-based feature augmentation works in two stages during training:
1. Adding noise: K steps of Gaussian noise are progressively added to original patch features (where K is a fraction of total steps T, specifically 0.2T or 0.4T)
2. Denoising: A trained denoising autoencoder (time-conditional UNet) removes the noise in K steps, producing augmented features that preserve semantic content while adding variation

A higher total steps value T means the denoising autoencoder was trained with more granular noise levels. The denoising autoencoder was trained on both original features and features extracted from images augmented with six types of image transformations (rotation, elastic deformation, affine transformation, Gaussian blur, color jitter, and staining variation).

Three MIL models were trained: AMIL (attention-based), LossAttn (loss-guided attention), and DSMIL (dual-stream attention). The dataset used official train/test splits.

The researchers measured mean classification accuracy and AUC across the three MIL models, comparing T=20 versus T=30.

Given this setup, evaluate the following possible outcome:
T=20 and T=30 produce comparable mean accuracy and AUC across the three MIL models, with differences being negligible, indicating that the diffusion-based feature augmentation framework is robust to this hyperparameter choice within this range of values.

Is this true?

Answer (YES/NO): NO